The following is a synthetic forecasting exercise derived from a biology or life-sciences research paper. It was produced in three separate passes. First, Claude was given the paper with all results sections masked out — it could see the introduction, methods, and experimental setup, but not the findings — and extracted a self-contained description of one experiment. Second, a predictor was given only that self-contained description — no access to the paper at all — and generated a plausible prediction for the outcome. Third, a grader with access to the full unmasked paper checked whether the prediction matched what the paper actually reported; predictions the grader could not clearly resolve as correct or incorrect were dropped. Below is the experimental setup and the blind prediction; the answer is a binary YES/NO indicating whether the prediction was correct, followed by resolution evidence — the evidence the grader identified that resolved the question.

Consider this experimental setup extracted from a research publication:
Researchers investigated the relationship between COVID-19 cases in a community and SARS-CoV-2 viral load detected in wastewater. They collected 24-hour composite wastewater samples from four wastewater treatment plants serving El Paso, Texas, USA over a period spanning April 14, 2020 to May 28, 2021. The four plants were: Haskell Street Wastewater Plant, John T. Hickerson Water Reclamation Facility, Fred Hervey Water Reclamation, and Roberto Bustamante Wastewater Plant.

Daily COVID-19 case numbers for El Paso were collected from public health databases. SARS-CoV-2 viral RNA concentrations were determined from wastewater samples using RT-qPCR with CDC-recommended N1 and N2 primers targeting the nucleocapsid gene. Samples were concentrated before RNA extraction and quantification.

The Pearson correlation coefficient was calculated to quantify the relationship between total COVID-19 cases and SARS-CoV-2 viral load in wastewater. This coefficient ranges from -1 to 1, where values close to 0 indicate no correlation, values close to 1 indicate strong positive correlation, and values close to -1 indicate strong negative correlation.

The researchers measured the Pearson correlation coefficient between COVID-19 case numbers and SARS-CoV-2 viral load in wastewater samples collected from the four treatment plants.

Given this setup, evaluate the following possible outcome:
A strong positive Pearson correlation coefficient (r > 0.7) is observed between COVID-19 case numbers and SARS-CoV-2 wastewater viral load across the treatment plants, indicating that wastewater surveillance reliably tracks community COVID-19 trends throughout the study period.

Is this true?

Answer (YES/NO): NO